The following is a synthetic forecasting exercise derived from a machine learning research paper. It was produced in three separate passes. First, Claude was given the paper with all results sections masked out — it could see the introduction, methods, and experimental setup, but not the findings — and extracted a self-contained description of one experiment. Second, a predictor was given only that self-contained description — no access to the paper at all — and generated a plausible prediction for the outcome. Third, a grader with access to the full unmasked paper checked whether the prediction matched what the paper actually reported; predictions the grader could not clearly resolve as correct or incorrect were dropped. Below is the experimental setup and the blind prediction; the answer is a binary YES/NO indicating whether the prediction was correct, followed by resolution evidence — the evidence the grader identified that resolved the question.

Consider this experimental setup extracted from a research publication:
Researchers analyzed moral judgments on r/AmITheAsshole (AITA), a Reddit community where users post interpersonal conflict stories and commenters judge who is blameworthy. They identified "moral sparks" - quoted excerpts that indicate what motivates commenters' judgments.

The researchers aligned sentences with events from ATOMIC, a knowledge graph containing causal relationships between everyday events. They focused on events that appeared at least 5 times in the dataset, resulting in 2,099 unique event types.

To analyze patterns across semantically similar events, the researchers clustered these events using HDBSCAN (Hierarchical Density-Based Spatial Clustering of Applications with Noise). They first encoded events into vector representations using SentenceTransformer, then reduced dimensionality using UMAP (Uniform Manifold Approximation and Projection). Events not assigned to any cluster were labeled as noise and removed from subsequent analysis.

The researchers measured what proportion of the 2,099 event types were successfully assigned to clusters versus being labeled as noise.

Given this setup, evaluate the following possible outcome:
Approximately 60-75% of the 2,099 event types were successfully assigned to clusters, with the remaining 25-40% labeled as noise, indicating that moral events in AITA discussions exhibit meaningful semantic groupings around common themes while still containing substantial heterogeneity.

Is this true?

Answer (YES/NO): NO